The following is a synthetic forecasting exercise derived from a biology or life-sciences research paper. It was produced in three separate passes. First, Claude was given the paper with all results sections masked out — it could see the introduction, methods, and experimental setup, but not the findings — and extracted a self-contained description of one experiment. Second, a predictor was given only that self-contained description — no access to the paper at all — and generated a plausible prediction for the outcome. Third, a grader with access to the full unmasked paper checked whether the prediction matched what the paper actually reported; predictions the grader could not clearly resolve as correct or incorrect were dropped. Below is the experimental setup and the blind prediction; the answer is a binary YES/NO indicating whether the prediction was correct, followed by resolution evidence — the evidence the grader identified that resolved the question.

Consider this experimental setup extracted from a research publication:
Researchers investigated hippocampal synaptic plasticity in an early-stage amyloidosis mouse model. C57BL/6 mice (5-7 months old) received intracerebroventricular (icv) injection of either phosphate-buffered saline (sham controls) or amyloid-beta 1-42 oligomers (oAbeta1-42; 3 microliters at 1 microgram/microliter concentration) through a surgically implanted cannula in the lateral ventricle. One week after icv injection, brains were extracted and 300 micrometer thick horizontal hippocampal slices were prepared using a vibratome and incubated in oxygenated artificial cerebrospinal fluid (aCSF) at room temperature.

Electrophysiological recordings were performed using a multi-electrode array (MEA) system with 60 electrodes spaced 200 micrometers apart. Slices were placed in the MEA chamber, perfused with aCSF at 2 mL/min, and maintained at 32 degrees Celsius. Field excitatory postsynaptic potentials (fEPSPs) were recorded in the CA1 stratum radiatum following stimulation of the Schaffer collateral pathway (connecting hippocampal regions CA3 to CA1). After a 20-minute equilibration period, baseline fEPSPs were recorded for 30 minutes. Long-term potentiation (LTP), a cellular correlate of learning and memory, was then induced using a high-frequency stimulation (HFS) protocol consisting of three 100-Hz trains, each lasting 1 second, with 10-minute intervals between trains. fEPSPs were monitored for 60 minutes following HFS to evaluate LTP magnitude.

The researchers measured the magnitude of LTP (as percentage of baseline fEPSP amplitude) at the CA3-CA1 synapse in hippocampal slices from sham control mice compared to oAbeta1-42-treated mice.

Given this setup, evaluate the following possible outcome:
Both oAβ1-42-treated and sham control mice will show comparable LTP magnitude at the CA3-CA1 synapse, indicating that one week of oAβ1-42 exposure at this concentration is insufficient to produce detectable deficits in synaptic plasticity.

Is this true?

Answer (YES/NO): NO